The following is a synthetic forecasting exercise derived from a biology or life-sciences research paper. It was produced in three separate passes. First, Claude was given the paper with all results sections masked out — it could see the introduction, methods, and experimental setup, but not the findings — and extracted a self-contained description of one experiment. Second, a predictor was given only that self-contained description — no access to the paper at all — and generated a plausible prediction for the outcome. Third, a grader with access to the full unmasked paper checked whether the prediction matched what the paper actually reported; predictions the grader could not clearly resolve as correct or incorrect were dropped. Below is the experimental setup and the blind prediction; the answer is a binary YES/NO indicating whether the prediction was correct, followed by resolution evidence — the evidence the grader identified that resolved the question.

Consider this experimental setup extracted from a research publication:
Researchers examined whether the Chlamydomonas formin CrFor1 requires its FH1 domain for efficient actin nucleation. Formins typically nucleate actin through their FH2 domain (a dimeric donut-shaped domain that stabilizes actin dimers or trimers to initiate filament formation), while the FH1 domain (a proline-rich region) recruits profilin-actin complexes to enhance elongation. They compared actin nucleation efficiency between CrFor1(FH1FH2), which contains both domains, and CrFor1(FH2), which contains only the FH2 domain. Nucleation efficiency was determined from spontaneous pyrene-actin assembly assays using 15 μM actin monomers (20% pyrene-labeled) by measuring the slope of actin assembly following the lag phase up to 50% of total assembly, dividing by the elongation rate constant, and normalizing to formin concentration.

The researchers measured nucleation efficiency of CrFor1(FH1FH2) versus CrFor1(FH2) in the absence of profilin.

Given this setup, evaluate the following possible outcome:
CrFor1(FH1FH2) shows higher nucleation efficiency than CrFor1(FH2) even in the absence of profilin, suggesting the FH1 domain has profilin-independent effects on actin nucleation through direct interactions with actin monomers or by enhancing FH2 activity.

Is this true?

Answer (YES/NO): NO